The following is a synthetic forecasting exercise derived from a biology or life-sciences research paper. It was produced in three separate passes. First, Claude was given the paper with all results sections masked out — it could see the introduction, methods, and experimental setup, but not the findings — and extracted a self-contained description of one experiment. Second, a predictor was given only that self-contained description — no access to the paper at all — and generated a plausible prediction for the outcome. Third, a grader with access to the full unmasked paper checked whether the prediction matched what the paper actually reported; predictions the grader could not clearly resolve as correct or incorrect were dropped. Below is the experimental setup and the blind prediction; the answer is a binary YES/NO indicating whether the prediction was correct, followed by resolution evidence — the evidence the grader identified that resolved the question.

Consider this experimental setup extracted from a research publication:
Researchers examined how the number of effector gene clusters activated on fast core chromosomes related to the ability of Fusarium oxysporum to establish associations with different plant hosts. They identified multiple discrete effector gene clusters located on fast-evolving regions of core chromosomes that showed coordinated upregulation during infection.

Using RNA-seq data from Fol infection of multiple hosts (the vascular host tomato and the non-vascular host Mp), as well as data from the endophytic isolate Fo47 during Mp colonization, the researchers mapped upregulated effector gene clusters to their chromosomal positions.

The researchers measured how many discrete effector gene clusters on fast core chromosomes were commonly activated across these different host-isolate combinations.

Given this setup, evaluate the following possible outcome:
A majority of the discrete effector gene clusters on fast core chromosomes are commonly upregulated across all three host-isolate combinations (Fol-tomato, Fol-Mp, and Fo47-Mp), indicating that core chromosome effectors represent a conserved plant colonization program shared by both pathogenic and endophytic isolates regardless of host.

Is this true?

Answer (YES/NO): NO